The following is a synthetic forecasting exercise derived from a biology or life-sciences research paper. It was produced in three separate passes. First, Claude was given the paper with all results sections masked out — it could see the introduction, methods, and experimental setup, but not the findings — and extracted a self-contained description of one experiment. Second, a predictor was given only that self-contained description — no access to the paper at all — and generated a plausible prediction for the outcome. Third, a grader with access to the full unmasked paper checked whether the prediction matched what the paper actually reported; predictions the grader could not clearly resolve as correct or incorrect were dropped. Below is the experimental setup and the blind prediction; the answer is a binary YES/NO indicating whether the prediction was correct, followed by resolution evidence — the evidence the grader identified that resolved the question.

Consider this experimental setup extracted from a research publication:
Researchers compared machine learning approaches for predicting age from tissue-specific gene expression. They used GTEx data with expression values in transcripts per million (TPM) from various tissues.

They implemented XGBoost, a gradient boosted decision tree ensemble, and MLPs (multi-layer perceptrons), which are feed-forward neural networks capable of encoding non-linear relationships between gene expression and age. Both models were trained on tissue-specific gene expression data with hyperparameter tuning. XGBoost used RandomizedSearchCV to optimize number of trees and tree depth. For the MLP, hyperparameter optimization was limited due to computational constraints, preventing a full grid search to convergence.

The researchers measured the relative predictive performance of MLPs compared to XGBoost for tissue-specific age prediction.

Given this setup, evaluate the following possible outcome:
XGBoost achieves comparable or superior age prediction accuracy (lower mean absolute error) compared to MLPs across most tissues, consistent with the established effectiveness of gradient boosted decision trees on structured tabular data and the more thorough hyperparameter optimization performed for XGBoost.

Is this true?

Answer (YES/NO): NO